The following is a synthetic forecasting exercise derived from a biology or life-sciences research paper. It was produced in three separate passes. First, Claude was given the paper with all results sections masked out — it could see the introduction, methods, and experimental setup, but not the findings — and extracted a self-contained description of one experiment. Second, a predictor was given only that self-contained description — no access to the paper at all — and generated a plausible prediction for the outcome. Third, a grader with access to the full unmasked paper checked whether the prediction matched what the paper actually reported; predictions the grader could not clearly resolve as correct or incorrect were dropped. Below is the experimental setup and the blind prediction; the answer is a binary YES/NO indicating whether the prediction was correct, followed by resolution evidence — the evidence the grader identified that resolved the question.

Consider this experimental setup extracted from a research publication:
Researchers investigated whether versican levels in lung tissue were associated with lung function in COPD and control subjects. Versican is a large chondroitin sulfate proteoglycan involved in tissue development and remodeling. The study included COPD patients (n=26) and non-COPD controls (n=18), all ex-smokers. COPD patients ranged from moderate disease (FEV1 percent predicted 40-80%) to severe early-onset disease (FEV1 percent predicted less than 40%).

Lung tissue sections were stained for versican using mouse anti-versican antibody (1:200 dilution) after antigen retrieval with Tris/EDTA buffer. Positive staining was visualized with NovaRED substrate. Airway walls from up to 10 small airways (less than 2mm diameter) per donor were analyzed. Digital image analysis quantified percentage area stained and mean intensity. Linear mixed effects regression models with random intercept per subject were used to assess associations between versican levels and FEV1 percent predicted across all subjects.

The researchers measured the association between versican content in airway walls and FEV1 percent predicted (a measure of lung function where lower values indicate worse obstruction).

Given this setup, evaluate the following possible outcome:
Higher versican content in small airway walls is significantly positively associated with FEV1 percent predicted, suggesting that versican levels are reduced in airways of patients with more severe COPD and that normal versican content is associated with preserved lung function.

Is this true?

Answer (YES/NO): YES